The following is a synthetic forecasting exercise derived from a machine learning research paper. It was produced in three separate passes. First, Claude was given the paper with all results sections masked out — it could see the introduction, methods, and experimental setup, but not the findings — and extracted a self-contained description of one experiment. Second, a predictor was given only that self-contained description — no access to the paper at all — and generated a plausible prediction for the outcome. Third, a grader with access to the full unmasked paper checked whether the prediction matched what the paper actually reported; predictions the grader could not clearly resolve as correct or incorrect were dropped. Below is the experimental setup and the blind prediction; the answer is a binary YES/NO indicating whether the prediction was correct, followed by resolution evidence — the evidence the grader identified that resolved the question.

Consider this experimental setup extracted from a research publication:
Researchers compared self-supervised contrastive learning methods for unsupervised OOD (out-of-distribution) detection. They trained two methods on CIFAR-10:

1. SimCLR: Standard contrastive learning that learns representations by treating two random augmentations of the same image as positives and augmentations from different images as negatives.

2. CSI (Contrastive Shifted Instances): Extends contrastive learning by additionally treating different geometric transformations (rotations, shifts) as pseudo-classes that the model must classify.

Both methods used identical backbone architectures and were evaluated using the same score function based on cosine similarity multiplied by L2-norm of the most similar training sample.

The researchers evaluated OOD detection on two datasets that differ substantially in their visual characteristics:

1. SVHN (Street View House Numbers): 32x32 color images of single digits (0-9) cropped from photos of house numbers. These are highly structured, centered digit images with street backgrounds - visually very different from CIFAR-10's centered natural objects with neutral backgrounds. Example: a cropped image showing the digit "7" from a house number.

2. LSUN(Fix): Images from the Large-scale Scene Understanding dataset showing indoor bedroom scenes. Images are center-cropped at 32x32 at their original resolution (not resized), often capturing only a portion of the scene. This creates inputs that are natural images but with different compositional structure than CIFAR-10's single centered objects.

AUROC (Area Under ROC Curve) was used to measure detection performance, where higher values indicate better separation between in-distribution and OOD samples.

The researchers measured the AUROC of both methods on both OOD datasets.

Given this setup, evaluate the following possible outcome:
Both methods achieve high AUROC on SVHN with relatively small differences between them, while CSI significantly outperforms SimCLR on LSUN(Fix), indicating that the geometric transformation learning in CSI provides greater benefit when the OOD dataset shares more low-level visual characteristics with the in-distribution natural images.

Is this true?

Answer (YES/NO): NO